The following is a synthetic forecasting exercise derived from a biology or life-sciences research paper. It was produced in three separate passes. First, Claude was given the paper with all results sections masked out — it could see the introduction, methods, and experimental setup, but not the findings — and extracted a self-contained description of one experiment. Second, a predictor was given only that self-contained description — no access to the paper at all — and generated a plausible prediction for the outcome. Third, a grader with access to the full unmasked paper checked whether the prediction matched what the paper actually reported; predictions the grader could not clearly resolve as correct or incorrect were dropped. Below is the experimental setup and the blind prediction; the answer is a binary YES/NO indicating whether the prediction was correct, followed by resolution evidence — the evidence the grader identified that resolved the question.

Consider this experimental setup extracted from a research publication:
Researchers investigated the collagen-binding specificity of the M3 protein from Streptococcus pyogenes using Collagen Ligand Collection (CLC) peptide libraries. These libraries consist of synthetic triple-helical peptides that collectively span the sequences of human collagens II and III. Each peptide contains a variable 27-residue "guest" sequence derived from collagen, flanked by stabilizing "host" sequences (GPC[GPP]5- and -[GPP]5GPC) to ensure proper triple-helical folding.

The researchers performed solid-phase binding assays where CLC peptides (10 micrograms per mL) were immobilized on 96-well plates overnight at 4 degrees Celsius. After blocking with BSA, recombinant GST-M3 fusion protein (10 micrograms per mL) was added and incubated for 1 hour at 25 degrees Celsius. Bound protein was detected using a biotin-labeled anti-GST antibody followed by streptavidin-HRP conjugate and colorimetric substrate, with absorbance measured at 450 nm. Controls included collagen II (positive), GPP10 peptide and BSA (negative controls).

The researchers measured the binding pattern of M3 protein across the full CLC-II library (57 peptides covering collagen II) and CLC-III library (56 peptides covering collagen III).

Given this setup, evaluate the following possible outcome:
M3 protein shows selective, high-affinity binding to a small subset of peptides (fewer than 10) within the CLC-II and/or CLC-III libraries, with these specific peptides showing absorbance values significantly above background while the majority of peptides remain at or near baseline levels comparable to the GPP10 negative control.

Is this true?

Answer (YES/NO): NO